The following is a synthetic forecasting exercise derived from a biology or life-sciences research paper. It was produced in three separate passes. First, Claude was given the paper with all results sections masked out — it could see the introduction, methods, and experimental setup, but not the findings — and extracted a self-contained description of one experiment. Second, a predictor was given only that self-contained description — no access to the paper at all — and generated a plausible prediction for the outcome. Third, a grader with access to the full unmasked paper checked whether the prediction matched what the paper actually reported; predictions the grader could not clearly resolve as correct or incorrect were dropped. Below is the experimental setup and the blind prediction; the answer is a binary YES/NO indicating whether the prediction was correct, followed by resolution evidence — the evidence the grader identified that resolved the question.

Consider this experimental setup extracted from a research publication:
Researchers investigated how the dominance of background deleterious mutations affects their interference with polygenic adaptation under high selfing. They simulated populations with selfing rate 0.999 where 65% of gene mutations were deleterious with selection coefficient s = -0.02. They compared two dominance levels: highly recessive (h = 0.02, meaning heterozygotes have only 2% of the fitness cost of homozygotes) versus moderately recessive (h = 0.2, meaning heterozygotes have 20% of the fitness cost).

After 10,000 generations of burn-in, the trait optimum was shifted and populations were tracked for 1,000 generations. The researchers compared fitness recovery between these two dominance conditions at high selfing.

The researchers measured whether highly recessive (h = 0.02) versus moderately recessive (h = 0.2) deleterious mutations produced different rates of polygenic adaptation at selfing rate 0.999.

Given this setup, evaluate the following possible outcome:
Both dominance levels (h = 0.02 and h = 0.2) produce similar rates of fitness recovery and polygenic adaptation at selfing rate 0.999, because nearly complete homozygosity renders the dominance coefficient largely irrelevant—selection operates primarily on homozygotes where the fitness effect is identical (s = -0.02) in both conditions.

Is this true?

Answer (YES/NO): YES